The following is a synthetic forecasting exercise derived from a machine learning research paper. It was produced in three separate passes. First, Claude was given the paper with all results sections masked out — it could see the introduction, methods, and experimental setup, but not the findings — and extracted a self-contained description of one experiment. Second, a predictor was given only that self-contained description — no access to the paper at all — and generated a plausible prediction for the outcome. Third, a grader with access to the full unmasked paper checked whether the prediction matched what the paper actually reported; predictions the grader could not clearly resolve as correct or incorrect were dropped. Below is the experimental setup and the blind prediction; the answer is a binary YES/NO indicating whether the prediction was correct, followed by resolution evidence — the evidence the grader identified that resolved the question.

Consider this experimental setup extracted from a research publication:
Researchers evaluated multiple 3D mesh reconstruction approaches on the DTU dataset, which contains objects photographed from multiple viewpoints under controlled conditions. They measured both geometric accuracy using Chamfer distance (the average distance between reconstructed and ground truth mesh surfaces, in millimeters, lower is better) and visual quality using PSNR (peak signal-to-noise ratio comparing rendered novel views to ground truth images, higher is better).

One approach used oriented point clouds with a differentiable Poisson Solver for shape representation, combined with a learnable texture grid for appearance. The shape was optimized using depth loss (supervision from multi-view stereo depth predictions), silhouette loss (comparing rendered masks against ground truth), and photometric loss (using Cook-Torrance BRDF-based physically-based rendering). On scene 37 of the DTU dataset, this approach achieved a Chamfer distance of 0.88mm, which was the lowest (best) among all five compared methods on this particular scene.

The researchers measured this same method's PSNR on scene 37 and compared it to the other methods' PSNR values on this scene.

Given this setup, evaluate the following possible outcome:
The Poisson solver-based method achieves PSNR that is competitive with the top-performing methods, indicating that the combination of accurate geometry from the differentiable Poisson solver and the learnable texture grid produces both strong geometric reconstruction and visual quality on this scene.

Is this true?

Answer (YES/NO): NO